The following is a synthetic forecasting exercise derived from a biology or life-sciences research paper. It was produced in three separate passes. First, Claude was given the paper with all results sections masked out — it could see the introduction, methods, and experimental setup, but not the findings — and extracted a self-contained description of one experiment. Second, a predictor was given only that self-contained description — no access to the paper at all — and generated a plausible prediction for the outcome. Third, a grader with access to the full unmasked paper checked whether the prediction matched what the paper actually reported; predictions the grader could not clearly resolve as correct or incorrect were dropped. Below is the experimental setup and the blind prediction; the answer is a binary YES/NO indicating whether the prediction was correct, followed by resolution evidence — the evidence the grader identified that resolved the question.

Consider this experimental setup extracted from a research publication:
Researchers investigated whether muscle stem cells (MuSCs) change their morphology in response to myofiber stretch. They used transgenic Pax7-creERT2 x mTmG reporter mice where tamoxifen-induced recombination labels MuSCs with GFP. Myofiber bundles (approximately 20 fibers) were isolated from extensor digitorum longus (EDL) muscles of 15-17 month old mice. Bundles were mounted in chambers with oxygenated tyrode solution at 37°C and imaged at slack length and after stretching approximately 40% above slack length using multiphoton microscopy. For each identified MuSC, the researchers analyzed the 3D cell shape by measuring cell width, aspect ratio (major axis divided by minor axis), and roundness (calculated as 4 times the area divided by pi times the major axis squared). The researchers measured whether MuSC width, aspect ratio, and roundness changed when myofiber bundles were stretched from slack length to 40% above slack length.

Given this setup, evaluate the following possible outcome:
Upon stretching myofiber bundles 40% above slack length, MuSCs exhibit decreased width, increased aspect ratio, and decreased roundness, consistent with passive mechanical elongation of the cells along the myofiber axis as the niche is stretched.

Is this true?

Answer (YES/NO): NO